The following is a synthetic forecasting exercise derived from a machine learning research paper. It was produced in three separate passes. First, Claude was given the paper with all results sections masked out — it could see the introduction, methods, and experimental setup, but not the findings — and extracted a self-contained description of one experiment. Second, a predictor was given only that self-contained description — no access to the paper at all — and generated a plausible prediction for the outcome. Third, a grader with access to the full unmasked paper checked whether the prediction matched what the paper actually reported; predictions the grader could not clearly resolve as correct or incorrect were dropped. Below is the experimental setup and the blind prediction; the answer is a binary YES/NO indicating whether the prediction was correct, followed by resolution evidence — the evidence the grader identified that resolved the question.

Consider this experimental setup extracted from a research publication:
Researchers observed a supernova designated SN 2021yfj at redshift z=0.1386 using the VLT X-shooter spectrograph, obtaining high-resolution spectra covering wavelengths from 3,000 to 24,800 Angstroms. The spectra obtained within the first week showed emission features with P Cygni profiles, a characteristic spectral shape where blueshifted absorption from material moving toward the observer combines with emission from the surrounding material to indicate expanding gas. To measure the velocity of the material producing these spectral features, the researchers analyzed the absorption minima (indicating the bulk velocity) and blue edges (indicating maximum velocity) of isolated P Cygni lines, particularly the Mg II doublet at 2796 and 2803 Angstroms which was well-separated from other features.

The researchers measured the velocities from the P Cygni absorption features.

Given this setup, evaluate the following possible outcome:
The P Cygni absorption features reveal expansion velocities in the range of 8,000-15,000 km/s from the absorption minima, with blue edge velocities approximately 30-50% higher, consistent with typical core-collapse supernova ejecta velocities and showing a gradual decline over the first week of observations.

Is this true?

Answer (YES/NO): NO